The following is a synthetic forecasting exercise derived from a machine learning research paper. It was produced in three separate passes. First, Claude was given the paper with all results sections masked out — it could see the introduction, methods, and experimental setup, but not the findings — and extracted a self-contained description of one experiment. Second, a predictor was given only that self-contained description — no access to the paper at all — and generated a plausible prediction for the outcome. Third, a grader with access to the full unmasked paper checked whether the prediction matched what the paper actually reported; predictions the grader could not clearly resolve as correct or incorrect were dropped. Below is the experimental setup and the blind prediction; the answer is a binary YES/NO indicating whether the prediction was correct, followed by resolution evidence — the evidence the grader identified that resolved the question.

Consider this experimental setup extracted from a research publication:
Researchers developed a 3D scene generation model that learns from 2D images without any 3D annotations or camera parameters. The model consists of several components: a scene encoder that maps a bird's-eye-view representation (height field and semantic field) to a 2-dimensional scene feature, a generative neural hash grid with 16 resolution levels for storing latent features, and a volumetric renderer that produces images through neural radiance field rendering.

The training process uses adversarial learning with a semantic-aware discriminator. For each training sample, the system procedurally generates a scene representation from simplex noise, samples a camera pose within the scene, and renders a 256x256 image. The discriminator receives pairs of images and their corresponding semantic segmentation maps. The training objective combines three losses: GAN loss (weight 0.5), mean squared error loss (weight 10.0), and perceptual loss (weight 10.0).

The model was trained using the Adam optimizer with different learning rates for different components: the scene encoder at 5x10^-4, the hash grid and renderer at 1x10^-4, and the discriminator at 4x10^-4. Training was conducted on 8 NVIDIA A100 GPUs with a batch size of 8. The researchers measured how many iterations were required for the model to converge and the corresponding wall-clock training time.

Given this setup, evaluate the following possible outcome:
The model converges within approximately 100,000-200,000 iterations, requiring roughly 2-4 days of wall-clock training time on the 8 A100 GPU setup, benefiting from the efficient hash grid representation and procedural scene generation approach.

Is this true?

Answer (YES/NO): NO